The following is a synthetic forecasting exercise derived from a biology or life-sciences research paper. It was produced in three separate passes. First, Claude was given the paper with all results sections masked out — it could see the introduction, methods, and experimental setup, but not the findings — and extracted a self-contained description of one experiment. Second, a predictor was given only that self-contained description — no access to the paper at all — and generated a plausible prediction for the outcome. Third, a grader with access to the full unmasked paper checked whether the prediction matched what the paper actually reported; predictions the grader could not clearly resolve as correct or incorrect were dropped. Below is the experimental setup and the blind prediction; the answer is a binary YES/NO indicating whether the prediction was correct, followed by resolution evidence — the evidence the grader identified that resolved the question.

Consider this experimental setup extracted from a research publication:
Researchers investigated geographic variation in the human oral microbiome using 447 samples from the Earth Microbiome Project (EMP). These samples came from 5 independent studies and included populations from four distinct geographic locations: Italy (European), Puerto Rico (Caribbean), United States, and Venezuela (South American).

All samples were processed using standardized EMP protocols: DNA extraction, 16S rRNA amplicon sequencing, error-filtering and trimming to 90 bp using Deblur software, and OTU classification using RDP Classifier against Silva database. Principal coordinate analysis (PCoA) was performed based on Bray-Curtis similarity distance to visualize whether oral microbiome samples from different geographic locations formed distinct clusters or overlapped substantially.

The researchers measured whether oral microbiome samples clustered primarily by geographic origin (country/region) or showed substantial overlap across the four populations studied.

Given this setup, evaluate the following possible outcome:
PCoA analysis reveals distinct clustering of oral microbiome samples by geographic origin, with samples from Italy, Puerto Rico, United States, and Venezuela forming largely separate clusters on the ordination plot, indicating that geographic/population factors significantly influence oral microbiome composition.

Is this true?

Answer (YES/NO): NO